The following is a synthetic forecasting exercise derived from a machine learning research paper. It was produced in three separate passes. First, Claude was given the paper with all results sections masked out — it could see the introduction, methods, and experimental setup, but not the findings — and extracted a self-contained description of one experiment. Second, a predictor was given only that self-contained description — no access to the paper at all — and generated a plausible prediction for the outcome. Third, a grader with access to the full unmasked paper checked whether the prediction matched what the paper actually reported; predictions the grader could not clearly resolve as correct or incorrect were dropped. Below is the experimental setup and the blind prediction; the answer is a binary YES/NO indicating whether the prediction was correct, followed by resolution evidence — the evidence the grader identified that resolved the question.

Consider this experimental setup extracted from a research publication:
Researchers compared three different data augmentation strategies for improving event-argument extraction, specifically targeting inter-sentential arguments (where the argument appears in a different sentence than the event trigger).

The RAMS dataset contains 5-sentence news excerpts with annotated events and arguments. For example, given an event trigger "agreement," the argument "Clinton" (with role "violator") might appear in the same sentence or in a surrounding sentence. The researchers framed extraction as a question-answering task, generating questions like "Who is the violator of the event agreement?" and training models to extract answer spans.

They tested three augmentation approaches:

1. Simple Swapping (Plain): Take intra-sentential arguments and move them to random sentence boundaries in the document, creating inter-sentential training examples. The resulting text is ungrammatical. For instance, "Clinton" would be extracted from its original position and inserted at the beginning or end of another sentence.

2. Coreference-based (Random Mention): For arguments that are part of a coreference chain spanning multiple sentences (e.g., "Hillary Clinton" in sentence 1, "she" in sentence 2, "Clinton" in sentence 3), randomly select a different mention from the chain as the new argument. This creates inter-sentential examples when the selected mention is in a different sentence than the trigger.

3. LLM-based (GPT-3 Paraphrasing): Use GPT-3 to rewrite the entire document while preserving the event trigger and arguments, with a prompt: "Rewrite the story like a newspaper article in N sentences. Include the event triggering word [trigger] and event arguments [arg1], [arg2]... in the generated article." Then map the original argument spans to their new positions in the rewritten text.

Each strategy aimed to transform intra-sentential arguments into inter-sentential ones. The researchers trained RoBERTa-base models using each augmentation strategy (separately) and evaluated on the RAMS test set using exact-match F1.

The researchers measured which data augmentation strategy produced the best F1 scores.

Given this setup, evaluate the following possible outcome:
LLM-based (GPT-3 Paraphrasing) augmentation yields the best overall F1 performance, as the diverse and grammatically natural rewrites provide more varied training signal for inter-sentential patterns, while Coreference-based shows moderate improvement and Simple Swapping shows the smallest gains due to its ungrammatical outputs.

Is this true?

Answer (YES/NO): NO